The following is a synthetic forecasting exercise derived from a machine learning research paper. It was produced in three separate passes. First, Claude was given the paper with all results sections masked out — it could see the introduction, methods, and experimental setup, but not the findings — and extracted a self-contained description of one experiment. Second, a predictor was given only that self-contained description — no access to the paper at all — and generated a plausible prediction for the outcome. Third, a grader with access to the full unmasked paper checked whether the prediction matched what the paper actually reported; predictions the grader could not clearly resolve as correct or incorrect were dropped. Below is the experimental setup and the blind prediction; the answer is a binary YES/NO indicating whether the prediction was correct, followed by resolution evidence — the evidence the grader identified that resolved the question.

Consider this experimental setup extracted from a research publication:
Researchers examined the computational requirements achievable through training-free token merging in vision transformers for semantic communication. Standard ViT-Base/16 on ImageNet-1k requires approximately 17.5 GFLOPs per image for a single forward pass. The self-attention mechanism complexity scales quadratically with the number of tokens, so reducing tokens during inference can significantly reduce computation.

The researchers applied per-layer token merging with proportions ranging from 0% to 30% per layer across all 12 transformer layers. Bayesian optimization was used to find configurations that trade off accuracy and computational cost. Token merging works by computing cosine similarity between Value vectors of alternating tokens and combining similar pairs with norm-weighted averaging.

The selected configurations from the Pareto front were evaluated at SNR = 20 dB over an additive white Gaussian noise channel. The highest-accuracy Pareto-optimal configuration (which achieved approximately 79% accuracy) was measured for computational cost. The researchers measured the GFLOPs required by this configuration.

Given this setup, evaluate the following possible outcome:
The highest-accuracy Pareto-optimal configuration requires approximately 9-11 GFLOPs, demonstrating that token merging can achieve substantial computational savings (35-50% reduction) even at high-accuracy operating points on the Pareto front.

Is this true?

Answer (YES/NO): YES